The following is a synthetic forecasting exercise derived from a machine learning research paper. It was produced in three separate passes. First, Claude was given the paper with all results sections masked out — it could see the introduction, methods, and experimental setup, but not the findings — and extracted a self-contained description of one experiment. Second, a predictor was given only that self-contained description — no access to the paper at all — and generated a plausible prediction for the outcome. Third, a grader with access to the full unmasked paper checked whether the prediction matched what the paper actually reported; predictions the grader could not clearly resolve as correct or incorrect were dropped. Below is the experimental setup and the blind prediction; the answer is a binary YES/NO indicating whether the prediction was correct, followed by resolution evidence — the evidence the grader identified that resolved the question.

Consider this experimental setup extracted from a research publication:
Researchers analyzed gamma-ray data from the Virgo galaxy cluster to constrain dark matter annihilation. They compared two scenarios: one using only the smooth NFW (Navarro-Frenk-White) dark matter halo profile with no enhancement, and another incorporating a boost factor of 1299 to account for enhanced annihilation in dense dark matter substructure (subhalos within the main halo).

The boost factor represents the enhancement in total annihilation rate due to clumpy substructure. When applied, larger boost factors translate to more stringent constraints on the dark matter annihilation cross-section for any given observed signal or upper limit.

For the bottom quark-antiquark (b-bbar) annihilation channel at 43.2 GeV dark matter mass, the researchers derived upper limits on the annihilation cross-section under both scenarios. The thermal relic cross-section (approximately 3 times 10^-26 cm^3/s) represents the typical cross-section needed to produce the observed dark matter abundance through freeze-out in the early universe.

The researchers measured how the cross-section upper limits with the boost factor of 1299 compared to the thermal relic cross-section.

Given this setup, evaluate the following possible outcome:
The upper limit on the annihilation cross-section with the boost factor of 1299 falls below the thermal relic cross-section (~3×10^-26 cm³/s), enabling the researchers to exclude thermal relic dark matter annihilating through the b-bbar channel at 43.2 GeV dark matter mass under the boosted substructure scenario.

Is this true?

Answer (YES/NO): YES